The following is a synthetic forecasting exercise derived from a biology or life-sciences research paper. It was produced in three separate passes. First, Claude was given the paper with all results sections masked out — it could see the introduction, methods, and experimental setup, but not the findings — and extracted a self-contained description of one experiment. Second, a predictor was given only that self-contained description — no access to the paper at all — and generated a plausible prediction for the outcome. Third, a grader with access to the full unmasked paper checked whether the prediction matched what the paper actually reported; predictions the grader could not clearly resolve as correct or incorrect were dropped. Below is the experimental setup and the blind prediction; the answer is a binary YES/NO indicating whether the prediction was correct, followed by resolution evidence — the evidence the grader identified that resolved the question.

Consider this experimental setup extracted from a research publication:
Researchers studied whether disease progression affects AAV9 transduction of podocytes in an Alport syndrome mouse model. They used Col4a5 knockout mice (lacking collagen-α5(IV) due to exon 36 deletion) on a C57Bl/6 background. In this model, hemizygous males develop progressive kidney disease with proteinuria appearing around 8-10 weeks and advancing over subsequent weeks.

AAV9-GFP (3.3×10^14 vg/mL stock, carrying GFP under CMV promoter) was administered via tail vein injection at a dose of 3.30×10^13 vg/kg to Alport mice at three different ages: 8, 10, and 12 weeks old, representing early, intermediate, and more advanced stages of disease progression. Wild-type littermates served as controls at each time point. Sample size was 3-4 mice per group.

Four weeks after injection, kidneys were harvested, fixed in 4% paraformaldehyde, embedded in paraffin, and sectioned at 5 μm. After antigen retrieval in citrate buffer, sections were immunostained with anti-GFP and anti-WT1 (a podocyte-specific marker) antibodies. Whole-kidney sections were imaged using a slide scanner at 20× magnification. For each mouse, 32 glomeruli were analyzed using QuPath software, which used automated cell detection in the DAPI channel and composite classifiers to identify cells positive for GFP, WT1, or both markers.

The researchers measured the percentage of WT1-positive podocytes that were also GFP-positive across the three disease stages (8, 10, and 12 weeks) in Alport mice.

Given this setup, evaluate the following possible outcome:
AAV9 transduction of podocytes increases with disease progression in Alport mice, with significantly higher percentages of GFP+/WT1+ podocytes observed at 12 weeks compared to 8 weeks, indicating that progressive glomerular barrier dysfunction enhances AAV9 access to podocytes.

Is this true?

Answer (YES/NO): YES